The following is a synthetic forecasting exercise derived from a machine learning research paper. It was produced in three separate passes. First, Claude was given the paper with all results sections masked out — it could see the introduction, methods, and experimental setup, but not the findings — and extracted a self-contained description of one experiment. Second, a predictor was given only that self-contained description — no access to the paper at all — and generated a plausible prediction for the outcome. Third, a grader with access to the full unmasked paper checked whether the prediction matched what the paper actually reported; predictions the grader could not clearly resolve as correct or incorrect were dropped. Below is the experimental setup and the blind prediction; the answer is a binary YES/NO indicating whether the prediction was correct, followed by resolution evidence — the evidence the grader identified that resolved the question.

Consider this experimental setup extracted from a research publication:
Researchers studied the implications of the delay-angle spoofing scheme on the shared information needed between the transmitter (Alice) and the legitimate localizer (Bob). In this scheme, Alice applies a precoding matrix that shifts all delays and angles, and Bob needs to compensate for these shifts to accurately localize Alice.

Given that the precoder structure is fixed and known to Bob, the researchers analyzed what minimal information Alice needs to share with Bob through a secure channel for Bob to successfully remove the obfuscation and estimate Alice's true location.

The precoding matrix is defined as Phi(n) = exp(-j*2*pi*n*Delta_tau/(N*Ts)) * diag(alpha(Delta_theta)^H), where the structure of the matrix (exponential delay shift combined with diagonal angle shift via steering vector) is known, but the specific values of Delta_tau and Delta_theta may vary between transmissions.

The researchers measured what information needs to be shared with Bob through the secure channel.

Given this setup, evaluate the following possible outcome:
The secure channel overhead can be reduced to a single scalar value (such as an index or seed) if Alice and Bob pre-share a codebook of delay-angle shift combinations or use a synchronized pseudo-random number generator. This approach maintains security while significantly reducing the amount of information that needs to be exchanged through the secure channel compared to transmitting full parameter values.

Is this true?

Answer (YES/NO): NO